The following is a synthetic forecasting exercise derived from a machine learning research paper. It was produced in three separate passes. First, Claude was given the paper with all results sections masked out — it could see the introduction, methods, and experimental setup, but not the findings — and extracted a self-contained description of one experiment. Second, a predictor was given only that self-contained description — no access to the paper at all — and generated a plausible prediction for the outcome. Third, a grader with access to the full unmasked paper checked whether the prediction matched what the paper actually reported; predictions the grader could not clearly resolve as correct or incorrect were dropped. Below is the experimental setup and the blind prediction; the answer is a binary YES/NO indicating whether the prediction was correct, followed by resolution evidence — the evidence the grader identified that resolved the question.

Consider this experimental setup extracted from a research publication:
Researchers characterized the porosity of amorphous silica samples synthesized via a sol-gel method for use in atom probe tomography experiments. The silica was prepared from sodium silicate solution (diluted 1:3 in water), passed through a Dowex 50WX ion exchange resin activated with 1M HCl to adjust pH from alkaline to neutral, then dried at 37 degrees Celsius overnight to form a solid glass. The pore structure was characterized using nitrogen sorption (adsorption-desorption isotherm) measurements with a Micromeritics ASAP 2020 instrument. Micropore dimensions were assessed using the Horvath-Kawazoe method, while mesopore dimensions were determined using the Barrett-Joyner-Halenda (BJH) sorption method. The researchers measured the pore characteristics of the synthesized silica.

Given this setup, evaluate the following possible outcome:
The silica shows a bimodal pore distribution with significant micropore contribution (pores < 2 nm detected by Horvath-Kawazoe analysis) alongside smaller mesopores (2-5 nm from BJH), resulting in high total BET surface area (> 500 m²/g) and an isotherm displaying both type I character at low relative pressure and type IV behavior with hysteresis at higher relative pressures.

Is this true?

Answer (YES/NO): NO